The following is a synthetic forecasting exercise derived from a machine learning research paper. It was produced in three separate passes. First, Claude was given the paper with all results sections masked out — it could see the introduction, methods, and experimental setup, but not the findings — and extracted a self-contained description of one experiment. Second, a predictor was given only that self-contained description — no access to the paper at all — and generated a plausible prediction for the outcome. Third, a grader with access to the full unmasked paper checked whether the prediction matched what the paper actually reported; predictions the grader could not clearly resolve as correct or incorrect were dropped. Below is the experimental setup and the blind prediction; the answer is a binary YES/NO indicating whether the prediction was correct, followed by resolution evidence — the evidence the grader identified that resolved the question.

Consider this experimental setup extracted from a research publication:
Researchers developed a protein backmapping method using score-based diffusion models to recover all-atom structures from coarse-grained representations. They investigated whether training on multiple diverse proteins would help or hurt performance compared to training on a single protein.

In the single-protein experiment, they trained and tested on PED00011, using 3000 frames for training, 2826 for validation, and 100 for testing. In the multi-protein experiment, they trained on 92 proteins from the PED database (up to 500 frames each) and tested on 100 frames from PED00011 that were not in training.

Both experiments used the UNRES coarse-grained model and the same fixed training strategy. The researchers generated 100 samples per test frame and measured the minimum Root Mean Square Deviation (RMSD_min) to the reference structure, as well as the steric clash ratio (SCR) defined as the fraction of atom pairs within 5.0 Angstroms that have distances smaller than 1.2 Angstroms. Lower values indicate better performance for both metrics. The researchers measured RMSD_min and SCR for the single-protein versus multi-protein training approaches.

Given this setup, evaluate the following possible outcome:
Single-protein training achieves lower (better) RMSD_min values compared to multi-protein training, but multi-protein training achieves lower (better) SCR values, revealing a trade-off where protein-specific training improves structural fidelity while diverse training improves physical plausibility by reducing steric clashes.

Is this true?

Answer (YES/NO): NO